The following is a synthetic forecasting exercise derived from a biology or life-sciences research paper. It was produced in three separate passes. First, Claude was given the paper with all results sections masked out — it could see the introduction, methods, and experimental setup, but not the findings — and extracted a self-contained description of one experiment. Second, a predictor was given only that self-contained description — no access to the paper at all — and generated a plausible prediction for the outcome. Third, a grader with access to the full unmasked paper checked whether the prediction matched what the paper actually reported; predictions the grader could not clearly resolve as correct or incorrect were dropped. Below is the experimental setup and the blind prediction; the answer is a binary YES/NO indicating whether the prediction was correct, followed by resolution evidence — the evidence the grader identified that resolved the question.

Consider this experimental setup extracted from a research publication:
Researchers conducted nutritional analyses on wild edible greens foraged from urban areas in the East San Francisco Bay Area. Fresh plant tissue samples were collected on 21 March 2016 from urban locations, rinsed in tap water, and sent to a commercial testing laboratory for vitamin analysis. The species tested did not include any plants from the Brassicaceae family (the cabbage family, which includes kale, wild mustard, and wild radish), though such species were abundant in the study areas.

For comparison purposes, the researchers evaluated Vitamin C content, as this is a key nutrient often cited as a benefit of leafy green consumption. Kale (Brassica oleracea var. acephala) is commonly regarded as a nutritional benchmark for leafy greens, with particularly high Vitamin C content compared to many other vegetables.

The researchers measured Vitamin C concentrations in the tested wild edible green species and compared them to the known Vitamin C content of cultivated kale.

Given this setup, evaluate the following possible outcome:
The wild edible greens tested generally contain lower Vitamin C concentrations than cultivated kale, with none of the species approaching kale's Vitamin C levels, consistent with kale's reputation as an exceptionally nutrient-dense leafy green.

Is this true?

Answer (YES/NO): YES